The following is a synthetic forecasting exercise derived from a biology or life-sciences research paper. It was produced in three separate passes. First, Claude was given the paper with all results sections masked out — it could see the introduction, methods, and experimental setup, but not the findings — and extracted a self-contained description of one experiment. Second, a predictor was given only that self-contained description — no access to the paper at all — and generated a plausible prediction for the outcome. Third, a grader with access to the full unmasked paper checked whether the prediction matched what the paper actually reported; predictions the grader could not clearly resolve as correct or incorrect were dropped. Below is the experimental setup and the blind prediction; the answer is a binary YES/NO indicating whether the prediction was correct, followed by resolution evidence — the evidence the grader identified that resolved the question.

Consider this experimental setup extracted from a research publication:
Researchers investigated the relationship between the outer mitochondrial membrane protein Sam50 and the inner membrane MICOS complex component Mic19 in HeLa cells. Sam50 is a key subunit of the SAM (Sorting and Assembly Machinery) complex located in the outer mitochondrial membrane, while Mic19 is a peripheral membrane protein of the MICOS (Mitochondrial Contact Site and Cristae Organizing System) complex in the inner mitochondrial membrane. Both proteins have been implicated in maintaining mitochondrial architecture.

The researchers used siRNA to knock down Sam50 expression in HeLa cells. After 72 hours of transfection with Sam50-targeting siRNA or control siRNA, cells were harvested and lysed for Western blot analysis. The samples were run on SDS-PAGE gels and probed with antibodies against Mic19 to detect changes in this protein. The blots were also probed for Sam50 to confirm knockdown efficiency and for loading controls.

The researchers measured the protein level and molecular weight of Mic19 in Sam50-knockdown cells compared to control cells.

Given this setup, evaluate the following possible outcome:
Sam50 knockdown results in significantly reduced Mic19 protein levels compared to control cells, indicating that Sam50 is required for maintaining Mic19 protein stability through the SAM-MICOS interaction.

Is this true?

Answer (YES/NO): NO